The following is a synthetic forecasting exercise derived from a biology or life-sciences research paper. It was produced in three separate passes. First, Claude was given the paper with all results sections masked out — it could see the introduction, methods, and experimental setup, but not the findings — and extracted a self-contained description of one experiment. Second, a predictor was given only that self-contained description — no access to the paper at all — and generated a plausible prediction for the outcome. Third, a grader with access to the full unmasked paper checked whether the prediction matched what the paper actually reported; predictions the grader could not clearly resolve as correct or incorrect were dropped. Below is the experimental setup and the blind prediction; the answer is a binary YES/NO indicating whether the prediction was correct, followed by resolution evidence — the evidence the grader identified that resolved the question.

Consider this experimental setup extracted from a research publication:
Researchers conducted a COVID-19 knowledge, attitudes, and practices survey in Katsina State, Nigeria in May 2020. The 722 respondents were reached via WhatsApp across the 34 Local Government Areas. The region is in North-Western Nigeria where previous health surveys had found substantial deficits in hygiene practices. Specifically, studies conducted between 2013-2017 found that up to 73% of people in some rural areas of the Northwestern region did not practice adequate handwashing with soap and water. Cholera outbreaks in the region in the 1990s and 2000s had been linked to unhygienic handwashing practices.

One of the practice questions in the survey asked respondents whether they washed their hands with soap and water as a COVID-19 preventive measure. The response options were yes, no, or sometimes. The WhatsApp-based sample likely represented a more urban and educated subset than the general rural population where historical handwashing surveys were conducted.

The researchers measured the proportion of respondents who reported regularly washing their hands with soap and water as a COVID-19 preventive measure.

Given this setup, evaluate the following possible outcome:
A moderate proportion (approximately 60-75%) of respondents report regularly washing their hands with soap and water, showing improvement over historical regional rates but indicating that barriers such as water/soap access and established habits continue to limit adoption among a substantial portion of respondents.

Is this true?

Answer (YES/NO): NO